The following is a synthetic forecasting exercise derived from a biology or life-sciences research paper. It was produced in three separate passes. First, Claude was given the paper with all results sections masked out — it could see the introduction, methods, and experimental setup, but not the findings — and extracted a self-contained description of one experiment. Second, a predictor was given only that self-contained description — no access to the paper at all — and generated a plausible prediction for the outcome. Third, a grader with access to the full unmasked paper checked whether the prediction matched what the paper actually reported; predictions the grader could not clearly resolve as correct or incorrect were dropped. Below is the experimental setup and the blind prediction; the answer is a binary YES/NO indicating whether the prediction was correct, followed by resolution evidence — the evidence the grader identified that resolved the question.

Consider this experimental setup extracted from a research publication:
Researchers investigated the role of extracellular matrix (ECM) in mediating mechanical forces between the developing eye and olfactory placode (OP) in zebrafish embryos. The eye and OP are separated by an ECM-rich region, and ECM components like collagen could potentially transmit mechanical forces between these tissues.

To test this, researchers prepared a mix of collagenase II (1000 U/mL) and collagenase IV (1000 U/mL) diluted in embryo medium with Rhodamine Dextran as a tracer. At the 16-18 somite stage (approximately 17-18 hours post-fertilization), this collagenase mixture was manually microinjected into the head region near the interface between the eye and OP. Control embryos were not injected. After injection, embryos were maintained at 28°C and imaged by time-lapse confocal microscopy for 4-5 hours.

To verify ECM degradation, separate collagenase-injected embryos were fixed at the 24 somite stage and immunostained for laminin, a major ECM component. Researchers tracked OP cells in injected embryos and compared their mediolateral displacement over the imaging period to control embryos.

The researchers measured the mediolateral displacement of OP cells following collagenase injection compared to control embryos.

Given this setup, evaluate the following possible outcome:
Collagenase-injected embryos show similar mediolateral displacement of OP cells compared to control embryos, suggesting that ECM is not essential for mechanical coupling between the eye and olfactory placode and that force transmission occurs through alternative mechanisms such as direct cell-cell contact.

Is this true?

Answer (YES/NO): NO